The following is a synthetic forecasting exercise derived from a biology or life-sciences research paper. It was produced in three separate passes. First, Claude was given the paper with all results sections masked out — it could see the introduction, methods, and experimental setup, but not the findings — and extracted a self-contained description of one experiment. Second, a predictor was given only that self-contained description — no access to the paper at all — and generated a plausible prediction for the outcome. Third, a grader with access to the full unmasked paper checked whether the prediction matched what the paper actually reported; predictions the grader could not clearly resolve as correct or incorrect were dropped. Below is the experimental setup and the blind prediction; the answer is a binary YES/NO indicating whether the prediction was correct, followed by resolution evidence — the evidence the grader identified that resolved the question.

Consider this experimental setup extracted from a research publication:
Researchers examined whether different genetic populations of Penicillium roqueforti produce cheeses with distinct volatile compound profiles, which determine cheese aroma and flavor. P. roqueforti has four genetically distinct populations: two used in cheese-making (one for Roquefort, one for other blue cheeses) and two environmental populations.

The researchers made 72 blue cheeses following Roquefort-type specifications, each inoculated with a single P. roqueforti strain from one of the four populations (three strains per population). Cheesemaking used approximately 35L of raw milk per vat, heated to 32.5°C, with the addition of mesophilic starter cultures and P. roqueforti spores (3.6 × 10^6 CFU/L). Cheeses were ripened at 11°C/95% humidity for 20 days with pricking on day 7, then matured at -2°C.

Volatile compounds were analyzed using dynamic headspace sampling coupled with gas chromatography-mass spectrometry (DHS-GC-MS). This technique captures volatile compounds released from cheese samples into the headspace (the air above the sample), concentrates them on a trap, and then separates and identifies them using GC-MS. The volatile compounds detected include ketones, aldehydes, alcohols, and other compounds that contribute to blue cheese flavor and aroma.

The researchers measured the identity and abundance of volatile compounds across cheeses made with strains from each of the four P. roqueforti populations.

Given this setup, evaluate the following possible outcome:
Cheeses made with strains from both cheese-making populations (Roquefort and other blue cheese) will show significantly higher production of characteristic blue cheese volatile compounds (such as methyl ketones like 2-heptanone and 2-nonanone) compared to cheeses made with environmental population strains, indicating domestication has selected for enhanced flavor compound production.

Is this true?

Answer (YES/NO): YES